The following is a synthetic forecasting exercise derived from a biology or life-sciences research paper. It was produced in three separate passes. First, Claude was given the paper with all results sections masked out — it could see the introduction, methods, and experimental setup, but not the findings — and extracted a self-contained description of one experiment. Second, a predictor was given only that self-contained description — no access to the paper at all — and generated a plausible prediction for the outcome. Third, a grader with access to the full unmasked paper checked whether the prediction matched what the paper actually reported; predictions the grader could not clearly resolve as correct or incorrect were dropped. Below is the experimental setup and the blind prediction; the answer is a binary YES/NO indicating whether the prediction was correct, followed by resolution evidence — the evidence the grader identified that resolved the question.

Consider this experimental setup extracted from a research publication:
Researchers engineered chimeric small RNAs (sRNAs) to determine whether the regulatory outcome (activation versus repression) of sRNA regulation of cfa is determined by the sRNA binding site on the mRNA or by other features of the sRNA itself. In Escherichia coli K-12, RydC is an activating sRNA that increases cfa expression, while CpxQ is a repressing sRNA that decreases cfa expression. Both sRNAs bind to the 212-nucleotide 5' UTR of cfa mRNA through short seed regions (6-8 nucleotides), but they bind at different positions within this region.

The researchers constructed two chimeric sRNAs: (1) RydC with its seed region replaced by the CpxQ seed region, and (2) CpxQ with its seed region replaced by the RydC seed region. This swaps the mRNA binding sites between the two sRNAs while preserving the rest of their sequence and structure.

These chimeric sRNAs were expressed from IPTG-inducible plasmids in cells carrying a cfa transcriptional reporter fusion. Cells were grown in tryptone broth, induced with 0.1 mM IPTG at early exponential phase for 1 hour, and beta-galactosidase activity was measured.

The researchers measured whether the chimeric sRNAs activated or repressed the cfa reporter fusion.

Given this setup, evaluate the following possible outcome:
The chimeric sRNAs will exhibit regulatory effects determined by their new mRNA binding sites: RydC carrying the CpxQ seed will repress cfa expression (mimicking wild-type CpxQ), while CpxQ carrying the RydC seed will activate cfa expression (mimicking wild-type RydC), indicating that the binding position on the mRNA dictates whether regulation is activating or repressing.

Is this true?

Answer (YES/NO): YES